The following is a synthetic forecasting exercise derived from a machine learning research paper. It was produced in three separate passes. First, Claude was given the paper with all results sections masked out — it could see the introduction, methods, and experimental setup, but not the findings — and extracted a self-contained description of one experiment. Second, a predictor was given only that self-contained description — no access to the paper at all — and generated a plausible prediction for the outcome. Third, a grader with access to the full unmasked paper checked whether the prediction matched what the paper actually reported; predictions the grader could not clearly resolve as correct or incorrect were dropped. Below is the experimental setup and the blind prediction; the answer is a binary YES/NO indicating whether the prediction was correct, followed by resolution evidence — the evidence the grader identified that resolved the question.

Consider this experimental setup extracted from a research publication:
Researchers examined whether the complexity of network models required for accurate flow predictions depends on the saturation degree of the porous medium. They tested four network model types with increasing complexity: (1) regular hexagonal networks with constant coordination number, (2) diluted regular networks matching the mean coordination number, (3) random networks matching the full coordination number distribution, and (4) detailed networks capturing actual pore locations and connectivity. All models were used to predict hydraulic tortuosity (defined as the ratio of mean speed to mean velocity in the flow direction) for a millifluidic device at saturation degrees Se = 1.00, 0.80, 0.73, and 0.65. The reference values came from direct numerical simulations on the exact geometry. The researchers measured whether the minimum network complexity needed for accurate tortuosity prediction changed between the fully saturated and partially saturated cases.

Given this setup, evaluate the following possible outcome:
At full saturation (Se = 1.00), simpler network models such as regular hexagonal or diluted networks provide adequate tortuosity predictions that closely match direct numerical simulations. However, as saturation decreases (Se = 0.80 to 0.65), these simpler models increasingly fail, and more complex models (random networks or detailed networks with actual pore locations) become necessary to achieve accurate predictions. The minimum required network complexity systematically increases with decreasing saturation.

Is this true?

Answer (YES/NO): YES